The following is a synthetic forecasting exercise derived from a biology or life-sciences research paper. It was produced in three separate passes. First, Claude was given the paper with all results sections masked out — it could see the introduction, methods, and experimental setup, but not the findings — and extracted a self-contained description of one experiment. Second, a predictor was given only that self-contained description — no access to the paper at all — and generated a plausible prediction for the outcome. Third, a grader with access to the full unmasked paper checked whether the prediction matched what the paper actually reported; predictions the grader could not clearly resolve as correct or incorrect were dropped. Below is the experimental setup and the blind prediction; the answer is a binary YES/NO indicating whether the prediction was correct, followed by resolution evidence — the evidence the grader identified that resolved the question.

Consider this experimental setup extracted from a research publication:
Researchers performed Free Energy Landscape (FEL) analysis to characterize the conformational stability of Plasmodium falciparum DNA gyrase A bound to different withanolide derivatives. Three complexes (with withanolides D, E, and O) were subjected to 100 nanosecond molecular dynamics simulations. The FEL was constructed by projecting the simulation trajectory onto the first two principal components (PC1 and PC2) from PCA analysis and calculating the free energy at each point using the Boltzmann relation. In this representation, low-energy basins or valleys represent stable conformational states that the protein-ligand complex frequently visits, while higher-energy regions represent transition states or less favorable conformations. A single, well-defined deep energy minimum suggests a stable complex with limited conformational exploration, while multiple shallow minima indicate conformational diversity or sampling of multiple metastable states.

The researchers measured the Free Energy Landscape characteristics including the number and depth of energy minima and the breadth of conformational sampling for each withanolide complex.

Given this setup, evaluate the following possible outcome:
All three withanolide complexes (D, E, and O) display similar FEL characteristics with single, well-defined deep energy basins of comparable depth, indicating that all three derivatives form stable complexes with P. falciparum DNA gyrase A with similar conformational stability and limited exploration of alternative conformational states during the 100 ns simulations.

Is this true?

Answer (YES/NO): NO